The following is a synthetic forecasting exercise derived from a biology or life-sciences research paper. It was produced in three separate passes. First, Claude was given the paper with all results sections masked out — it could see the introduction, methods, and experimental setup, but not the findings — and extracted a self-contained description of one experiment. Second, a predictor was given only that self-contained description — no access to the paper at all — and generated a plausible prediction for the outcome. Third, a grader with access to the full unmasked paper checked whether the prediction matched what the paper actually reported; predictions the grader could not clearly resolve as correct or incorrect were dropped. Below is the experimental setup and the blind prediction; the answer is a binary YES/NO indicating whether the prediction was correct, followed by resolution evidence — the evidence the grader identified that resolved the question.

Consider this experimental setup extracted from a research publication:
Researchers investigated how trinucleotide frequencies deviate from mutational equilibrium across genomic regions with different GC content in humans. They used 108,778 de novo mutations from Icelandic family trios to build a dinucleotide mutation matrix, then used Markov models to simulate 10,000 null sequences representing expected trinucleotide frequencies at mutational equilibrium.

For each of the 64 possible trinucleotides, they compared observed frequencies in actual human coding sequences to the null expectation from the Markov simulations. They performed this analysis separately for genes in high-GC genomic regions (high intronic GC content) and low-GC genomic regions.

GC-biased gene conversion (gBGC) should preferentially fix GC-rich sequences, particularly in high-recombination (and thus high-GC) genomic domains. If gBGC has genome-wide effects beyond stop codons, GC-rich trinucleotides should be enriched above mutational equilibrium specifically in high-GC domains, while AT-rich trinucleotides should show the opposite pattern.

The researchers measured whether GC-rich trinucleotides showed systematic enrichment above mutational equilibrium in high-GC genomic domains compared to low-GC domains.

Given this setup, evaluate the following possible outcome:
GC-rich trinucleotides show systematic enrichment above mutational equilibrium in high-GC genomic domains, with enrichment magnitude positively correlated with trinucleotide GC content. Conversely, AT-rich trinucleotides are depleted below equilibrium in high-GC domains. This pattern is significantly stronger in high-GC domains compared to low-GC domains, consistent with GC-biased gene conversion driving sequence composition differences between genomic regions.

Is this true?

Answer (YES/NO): YES